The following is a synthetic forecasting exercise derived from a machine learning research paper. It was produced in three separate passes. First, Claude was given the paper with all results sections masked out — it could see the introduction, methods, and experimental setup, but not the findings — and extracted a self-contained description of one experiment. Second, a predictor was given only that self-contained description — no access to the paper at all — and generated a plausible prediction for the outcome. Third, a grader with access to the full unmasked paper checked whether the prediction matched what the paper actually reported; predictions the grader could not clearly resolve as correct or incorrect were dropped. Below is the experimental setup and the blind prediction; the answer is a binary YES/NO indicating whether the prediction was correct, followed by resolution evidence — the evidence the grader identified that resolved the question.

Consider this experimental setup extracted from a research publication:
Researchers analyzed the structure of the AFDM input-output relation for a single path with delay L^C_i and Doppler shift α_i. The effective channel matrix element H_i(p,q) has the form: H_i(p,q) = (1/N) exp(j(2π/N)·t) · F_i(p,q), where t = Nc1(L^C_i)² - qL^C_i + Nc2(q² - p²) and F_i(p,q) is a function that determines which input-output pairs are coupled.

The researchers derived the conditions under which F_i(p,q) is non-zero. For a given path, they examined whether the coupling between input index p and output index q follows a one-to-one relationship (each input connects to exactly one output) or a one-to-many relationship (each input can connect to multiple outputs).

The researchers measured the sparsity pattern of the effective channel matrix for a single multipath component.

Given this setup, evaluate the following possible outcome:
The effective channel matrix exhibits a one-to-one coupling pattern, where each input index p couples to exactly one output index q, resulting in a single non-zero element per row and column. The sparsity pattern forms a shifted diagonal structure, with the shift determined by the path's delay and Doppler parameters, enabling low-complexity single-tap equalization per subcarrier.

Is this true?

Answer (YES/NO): NO